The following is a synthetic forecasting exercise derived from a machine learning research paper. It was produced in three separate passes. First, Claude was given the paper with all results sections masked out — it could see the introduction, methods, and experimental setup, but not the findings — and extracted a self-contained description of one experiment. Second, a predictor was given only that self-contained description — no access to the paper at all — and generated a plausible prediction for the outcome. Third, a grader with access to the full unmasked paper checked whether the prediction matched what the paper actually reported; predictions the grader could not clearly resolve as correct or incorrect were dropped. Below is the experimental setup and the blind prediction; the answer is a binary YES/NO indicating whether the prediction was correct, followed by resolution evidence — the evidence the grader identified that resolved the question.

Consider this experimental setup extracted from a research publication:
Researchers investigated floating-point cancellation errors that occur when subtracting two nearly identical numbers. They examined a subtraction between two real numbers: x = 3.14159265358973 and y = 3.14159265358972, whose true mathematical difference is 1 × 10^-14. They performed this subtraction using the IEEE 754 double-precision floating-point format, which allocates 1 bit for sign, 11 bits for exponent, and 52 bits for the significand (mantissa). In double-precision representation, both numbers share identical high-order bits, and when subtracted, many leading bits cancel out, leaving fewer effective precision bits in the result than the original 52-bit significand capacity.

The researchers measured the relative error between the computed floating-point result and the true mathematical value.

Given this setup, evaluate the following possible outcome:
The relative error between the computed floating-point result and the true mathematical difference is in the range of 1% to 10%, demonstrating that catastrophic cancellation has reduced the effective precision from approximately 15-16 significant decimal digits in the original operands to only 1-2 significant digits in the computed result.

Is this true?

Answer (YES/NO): YES